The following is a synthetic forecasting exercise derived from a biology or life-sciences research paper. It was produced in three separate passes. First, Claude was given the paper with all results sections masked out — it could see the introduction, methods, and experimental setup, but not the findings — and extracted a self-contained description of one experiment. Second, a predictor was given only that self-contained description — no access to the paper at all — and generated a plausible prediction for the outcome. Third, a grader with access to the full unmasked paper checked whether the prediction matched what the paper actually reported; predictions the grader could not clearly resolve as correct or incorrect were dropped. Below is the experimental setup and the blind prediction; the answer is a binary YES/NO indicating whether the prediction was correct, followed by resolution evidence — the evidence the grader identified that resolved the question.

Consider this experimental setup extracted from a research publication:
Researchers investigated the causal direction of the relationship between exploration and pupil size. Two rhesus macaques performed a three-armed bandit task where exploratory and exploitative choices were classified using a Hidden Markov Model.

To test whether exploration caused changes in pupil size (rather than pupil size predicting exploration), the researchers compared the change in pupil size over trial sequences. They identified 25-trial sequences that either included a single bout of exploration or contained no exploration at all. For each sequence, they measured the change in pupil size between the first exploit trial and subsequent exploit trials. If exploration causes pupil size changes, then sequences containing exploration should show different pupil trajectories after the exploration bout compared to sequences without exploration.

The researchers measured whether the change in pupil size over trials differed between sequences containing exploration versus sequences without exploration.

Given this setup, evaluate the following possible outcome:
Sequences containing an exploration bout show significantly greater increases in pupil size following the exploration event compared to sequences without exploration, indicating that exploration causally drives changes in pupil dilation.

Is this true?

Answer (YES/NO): NO